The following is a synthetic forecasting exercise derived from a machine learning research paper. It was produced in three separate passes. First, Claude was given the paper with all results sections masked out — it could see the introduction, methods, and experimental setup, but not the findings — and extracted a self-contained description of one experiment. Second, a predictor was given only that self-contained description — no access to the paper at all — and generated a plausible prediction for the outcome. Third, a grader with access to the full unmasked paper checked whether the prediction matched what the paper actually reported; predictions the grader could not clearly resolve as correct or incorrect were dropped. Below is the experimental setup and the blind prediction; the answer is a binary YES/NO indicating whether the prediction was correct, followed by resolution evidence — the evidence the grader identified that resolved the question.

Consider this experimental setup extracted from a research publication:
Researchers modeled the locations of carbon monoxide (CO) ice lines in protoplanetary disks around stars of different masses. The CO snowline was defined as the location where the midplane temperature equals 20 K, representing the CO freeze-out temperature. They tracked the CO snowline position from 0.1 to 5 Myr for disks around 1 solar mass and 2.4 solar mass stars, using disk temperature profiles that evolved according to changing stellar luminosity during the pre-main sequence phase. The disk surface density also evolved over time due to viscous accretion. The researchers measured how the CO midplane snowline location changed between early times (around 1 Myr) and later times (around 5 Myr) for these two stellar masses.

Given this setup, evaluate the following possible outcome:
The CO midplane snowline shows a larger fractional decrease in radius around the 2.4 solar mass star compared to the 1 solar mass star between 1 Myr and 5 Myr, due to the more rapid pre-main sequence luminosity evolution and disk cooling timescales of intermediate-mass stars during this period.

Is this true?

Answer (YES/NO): NO